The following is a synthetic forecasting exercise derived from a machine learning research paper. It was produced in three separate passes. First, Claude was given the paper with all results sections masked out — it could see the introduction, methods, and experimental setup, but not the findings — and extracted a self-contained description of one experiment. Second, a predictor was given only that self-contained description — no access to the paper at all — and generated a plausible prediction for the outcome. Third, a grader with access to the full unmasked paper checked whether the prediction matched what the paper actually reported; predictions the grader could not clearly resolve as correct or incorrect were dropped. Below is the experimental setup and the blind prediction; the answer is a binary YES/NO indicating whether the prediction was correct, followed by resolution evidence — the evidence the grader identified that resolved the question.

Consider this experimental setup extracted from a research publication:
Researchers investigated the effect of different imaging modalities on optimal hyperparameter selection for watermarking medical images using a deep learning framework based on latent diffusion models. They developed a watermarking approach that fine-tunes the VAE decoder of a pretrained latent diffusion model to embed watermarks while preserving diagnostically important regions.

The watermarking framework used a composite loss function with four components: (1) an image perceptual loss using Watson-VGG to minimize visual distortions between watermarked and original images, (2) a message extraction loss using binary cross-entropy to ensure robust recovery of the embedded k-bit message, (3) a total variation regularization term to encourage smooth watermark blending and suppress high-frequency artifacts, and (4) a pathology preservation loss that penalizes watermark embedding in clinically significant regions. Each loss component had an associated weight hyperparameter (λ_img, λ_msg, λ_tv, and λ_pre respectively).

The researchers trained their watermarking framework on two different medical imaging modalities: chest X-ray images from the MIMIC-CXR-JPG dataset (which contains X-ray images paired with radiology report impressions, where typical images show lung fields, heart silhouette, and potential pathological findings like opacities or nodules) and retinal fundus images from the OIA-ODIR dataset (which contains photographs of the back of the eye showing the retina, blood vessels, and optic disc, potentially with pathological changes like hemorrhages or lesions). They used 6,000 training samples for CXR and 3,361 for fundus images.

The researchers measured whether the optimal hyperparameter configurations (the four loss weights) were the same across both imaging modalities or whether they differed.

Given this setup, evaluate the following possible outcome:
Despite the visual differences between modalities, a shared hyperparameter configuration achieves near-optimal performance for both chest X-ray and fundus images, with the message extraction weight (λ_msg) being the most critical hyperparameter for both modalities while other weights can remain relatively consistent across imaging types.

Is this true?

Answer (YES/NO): NO